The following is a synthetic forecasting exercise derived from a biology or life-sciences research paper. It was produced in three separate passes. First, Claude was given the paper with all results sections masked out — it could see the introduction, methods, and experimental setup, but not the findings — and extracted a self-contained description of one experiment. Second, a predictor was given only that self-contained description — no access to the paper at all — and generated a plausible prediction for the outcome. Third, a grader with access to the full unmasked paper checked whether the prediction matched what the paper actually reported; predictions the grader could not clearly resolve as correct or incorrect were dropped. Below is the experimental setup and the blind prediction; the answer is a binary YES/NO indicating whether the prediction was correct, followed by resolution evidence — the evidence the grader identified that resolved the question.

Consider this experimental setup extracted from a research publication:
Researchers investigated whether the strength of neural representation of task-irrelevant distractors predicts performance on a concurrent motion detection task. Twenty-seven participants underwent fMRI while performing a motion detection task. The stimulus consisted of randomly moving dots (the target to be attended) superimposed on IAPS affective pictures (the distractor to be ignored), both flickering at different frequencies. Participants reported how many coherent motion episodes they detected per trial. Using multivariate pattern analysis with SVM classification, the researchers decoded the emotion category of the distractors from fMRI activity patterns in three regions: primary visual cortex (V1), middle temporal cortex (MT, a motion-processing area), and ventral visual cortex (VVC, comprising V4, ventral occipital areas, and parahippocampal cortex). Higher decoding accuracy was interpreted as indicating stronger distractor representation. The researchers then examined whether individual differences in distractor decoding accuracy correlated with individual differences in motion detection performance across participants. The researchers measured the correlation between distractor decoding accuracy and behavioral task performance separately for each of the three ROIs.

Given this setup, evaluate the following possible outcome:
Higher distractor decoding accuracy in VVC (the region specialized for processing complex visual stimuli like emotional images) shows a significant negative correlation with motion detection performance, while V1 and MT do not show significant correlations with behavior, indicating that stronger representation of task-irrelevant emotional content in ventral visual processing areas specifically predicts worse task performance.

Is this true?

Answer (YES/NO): NO